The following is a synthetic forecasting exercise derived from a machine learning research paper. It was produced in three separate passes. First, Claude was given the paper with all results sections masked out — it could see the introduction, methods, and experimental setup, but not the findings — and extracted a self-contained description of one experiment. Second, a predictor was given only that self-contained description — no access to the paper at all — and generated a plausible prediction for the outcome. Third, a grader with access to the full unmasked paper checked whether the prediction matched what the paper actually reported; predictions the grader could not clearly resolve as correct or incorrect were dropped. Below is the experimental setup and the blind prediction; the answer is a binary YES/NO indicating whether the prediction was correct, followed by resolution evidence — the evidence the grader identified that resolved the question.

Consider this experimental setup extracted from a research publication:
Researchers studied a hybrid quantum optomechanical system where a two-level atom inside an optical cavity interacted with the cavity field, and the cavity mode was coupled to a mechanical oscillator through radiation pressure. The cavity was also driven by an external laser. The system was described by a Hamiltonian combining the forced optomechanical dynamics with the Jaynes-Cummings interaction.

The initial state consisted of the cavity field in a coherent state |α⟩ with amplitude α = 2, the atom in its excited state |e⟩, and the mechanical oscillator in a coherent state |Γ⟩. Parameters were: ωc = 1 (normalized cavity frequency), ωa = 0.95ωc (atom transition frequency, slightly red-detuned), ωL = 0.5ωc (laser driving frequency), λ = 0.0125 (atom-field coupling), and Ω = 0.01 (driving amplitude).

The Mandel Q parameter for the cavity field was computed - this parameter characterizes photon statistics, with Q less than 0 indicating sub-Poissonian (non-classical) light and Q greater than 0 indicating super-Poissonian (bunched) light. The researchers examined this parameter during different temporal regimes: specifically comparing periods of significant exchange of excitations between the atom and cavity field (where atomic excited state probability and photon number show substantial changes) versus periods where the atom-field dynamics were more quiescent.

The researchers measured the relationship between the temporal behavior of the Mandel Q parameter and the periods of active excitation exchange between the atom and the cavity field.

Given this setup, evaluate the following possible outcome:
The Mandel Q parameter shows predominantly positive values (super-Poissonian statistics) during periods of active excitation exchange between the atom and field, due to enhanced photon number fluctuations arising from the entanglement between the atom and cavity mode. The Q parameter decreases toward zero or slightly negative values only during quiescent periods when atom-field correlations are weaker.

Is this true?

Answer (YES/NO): NO